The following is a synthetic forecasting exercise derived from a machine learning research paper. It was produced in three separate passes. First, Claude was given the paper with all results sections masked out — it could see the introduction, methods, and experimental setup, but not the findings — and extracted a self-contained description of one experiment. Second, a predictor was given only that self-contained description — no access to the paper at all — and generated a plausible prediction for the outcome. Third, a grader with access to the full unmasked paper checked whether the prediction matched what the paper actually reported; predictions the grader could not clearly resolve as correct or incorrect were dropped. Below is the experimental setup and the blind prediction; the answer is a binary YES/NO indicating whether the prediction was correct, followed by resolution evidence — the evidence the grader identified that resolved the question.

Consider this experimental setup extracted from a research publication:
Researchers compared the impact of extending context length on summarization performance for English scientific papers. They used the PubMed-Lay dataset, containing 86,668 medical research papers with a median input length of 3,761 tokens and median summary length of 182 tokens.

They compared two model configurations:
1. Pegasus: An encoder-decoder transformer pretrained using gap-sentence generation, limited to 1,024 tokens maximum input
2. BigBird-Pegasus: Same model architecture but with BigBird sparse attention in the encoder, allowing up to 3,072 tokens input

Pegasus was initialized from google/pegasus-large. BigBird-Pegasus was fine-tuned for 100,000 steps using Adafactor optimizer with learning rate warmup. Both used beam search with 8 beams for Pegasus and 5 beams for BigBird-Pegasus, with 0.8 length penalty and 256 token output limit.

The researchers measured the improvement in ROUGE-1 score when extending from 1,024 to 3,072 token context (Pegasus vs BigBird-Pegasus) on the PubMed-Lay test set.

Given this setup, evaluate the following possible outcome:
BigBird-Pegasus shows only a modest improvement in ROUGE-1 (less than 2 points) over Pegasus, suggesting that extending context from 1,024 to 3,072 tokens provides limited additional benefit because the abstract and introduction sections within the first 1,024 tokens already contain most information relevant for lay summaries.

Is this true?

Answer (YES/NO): YES